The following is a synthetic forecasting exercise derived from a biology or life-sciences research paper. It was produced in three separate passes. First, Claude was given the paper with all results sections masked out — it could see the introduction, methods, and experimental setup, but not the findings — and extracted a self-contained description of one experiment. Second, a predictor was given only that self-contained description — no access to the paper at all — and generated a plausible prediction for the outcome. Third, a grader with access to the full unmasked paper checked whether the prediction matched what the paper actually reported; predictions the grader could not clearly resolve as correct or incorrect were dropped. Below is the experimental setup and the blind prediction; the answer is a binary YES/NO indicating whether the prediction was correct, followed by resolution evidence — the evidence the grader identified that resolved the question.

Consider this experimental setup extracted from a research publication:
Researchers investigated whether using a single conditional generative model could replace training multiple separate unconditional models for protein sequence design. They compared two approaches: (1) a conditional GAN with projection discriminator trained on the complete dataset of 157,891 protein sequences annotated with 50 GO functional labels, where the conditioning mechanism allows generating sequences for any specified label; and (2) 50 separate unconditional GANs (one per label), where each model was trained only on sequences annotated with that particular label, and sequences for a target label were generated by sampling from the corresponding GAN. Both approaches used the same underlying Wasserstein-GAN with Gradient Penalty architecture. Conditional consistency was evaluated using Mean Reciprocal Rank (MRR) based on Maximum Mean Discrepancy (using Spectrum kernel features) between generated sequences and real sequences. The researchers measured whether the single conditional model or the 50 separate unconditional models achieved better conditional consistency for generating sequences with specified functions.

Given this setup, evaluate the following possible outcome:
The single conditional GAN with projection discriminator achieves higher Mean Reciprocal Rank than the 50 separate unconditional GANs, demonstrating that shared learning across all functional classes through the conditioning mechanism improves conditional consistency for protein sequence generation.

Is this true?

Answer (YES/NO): NO